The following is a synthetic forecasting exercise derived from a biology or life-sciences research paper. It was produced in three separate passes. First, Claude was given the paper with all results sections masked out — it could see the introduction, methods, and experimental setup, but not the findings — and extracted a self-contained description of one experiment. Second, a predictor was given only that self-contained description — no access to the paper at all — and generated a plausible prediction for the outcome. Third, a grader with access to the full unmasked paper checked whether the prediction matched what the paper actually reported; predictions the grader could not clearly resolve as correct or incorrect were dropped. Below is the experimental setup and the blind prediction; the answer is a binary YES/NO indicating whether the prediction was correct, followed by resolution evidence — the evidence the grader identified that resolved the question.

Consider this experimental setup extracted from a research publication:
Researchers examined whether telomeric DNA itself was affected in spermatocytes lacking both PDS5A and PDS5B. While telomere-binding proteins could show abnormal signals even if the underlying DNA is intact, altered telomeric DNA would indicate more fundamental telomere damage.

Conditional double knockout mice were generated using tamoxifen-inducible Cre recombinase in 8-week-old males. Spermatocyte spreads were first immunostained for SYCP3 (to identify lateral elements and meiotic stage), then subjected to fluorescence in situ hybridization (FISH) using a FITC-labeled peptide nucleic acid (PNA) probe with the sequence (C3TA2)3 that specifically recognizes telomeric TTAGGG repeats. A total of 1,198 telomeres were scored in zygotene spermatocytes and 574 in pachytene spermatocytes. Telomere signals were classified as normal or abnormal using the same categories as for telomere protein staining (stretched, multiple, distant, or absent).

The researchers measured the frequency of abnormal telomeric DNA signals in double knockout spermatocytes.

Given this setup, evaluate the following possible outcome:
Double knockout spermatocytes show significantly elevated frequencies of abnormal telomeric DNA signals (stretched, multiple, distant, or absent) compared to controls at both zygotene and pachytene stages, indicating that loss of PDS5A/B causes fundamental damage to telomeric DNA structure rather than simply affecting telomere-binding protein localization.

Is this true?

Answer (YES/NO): YES